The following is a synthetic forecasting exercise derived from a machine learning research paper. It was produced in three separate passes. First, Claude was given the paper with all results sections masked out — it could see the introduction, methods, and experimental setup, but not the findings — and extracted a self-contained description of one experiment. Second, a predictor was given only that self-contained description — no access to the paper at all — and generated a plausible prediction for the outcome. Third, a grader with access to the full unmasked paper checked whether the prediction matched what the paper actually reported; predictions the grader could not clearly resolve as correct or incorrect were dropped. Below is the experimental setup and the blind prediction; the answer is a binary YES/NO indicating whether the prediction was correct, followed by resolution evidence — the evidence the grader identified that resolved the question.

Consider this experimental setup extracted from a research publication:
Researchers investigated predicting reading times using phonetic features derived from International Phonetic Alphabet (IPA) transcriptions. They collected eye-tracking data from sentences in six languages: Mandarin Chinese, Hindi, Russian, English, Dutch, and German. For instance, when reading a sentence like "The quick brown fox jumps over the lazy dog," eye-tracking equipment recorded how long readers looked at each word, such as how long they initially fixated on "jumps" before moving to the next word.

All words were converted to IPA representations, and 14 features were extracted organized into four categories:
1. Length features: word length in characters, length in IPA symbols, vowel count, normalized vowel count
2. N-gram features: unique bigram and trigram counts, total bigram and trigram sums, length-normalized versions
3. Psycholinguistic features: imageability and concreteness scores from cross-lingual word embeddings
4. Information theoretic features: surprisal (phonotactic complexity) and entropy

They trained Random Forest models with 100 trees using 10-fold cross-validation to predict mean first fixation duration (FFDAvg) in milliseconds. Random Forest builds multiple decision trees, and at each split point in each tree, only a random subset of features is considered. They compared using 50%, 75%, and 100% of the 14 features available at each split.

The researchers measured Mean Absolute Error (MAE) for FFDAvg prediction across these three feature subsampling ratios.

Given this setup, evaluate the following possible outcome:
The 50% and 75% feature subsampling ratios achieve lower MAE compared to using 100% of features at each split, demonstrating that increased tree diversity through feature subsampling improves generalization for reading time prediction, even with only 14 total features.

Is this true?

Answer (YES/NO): NO